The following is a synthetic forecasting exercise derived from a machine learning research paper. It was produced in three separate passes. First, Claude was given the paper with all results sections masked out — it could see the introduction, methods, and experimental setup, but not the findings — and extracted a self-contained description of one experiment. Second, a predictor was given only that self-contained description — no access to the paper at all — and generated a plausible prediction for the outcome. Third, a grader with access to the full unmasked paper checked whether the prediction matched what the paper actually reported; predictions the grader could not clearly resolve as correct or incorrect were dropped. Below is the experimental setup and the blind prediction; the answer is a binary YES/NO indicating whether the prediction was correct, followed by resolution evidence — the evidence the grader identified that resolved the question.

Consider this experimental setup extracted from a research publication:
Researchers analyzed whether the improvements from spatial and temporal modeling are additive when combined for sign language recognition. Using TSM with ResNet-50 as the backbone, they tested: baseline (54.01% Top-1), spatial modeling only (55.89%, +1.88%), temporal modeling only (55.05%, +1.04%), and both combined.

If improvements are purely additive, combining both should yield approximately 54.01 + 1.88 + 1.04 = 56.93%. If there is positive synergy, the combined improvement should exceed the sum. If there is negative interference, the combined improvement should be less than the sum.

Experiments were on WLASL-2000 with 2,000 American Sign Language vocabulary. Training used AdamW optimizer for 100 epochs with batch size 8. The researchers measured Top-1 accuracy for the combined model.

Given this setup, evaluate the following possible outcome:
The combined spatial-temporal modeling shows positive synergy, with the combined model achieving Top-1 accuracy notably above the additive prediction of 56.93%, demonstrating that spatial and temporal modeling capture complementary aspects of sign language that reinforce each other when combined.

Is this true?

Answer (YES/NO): NO